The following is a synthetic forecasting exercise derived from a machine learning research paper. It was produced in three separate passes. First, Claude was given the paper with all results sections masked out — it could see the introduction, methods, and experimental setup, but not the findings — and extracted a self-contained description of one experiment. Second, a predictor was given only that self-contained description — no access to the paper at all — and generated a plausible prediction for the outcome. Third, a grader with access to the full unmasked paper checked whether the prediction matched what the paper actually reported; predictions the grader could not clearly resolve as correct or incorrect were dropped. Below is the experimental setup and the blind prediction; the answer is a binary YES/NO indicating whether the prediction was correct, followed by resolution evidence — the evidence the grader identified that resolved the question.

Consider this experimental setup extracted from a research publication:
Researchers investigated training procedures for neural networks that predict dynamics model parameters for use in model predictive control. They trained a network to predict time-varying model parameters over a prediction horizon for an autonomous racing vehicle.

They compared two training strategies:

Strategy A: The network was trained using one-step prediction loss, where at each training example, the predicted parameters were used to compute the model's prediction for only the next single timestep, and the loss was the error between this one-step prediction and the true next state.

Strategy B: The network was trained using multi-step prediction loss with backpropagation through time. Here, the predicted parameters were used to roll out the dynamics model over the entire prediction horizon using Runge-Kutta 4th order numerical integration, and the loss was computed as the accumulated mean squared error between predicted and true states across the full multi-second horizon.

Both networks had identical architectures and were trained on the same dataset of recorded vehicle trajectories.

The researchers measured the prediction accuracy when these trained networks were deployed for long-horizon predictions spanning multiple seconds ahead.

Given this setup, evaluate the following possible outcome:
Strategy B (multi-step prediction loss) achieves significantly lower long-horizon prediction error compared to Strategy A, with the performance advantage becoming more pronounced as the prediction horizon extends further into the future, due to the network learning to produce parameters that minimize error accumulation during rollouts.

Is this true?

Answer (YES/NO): NO